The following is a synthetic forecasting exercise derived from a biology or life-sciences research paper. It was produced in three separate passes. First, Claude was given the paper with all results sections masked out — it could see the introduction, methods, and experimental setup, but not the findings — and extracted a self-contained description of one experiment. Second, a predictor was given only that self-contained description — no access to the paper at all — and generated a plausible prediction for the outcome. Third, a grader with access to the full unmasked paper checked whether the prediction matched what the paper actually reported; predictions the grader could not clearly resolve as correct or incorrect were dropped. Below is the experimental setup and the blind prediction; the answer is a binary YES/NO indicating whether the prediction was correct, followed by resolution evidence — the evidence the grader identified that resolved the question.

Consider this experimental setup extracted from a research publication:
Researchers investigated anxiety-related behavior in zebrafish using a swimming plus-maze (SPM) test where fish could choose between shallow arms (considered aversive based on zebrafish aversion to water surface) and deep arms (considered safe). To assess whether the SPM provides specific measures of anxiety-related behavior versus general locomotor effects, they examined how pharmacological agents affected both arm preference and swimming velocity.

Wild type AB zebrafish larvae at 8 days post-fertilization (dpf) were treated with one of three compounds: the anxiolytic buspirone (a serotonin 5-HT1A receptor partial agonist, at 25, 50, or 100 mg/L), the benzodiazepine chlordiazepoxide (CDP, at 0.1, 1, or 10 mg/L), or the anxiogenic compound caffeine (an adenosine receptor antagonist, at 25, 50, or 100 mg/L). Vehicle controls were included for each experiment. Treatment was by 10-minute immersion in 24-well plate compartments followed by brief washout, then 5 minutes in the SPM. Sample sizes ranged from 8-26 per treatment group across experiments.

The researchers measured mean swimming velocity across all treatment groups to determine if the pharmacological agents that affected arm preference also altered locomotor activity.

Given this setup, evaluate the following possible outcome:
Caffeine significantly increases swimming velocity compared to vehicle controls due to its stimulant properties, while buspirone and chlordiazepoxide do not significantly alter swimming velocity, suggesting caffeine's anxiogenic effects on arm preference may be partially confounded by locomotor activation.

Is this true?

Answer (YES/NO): NO